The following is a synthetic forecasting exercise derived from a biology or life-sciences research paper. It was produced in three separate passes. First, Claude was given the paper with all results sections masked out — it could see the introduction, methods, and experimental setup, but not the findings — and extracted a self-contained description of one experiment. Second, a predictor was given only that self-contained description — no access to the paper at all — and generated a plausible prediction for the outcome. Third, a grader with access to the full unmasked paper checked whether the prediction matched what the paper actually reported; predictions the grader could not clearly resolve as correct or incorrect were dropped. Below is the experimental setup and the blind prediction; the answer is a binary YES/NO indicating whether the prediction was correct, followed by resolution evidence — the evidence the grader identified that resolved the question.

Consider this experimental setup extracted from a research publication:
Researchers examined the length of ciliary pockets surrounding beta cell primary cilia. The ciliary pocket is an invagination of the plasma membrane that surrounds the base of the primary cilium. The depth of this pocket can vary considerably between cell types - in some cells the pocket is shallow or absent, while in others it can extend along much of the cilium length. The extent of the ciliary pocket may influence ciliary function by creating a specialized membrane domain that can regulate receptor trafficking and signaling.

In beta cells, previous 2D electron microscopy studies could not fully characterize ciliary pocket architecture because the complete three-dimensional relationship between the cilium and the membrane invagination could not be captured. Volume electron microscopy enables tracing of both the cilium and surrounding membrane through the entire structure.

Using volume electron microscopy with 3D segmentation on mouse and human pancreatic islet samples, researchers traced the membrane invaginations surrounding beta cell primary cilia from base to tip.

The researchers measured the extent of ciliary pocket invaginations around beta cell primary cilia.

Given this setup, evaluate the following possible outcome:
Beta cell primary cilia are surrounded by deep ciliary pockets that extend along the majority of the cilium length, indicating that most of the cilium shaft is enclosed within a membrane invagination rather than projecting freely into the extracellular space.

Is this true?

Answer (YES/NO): NO